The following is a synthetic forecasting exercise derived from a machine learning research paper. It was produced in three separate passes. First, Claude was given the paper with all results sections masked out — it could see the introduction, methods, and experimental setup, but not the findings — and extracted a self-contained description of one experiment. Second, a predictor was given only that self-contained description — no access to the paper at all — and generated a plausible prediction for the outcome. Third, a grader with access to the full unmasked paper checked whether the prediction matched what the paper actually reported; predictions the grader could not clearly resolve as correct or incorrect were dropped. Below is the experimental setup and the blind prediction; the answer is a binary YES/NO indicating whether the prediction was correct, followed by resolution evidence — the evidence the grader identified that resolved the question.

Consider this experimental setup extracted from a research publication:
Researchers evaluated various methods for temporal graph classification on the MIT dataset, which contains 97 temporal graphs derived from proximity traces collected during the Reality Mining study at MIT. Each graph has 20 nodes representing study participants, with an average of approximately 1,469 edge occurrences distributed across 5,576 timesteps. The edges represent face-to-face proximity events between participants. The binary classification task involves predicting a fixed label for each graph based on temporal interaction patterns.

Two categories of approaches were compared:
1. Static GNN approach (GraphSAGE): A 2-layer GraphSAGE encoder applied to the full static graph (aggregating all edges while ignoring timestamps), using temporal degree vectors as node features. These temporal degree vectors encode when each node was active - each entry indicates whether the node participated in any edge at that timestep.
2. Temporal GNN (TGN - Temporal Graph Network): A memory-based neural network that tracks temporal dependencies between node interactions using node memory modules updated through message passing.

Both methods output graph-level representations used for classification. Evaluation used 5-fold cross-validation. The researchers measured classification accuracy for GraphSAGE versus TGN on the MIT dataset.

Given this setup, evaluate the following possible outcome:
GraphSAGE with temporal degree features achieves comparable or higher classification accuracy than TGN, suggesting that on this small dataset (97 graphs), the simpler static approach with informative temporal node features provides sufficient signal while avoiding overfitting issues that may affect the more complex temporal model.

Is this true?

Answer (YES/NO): YES